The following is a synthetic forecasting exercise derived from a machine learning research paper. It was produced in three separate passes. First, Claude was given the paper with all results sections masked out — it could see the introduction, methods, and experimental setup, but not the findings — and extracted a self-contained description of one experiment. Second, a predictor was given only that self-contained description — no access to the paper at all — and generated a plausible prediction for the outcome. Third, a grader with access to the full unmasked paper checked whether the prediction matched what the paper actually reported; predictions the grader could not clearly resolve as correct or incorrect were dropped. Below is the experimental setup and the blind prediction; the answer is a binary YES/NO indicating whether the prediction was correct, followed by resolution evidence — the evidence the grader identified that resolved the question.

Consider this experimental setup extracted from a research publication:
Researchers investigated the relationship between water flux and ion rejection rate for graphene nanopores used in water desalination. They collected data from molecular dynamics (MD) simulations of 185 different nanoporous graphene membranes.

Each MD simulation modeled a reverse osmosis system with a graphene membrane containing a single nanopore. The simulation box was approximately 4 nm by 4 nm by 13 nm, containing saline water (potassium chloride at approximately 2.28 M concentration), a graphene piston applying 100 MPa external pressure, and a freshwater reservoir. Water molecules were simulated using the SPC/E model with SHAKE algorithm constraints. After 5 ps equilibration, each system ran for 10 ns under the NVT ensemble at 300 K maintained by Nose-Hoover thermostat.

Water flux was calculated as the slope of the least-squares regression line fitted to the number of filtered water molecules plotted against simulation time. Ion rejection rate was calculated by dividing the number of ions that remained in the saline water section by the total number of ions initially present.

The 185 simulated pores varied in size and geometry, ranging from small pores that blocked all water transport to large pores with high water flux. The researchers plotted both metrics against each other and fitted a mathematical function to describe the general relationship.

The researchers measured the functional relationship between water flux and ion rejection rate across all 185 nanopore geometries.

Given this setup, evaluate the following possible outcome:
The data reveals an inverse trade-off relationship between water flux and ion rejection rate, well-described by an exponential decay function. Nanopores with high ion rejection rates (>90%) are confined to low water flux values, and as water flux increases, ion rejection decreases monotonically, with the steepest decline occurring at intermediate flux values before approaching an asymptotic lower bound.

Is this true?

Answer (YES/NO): NO